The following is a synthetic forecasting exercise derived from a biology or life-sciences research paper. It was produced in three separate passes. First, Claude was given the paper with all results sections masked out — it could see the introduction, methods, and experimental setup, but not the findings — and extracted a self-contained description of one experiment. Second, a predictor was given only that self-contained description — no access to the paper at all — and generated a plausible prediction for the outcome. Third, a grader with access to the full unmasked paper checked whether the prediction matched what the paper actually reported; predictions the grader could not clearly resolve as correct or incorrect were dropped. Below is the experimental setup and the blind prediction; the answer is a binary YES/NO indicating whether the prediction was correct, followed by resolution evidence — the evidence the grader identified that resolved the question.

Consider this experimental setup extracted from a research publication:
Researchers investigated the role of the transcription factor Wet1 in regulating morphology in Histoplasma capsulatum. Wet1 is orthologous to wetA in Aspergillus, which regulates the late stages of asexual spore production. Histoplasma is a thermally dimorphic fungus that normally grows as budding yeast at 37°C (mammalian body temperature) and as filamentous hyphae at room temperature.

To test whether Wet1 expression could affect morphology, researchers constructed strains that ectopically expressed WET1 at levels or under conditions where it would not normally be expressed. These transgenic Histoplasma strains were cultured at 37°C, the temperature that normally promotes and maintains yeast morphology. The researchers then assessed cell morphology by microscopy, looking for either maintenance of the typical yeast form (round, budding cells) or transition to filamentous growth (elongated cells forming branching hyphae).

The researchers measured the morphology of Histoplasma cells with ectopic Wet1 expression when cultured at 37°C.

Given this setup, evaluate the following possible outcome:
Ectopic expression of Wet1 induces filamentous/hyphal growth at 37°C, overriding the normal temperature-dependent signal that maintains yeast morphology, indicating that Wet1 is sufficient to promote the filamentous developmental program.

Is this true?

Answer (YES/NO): YES